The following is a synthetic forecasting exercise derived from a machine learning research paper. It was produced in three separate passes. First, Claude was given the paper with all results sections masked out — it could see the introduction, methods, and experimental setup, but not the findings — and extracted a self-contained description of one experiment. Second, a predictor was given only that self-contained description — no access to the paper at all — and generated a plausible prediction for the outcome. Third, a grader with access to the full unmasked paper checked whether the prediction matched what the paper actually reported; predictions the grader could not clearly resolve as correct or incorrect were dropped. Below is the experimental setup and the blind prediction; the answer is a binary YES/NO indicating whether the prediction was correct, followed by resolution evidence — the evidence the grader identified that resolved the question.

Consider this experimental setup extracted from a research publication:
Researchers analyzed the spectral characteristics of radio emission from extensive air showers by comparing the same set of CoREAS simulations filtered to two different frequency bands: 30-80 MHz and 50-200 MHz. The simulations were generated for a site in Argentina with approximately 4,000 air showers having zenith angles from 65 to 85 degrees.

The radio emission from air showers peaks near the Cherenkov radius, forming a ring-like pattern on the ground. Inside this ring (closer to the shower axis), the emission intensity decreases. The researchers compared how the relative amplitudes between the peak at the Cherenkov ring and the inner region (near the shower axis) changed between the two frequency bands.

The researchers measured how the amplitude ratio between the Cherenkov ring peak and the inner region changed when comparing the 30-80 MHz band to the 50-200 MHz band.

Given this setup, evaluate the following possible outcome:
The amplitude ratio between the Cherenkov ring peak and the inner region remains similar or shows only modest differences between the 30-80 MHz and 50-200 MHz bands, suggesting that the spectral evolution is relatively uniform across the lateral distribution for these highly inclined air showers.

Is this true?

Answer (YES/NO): NO